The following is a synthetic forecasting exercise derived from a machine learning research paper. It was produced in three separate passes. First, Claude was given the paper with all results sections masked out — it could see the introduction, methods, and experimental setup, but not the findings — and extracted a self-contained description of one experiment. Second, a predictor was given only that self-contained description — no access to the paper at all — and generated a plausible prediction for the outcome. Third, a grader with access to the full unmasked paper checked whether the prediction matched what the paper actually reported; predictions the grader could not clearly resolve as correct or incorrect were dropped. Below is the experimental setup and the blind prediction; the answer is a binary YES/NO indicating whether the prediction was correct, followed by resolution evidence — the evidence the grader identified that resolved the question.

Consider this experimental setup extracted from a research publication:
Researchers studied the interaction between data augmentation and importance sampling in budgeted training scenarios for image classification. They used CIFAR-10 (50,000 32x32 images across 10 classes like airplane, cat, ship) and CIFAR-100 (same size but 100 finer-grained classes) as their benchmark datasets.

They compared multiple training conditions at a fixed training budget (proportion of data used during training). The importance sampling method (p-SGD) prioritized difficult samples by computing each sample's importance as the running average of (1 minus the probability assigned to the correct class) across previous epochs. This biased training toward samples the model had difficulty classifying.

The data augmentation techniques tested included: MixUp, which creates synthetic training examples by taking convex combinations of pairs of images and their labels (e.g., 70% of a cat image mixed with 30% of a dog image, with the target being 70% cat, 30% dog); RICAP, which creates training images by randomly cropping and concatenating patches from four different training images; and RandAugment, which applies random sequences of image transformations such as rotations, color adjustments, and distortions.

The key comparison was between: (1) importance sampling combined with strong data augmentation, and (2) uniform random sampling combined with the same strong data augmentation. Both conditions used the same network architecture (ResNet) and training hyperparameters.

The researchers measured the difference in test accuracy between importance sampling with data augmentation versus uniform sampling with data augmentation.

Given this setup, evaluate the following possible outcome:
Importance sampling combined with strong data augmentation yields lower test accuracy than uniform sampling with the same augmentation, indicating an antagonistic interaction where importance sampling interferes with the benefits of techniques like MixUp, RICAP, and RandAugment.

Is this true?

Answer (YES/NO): NO